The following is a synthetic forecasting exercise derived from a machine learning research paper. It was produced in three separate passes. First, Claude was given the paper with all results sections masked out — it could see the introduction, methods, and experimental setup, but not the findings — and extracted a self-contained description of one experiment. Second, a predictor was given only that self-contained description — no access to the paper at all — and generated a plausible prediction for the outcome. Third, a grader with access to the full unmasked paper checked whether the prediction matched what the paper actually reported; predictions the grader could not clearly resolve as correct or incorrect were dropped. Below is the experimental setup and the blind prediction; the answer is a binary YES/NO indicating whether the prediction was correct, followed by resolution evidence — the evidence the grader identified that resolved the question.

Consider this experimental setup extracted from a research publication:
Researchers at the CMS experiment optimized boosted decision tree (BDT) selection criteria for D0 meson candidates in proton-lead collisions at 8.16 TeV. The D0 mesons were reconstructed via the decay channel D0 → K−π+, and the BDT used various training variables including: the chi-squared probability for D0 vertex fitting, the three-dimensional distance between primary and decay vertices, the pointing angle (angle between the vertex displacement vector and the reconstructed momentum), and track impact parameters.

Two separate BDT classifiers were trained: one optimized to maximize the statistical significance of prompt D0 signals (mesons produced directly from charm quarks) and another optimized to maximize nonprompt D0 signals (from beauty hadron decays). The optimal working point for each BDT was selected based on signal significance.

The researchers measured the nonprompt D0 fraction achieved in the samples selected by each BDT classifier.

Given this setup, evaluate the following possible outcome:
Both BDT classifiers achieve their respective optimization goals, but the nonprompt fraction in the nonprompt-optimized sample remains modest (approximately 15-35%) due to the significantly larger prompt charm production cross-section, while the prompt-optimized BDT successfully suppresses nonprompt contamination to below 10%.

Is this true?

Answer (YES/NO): YES